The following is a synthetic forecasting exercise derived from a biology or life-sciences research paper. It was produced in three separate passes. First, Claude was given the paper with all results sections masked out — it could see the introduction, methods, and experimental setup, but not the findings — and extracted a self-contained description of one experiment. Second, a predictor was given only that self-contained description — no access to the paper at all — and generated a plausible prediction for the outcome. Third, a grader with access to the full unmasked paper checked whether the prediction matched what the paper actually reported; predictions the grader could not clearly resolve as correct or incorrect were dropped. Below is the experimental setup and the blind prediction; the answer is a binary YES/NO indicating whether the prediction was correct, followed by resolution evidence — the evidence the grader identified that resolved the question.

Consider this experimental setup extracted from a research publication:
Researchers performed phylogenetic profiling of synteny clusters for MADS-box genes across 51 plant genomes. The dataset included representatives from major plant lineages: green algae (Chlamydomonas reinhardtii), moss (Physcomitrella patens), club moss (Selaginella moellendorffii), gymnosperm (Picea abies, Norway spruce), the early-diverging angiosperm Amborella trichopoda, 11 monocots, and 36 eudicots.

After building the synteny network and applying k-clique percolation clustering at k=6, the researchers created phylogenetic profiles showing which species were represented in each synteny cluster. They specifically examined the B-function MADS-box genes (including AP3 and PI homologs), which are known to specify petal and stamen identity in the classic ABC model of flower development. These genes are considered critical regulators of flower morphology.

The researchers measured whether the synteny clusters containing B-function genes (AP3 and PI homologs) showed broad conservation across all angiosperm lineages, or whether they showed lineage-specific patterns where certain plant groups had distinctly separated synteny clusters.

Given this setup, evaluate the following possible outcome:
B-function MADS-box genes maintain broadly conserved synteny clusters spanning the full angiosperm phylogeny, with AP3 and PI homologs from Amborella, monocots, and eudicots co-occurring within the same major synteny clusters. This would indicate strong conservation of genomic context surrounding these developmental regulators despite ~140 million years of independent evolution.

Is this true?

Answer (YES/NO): NO